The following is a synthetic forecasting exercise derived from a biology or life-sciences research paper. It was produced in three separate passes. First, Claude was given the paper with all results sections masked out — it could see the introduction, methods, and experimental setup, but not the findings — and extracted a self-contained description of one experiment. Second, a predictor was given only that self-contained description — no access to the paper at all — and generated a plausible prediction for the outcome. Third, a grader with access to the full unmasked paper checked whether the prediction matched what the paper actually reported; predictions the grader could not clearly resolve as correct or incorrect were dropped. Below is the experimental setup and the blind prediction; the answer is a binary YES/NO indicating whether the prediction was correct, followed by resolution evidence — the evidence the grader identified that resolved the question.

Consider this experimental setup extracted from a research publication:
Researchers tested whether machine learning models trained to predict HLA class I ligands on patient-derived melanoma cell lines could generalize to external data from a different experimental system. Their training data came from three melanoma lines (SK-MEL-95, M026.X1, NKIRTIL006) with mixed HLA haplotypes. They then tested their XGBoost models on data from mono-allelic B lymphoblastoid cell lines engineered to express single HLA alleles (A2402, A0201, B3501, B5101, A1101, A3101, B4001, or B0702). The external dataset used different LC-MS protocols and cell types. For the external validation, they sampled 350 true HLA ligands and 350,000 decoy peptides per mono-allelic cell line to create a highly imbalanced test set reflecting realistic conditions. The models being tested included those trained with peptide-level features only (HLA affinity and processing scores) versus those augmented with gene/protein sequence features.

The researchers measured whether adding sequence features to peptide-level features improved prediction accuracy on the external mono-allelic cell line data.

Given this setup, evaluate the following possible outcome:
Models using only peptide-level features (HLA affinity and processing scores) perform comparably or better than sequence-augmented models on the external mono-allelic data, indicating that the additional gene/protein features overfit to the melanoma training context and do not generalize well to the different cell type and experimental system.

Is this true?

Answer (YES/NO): NO